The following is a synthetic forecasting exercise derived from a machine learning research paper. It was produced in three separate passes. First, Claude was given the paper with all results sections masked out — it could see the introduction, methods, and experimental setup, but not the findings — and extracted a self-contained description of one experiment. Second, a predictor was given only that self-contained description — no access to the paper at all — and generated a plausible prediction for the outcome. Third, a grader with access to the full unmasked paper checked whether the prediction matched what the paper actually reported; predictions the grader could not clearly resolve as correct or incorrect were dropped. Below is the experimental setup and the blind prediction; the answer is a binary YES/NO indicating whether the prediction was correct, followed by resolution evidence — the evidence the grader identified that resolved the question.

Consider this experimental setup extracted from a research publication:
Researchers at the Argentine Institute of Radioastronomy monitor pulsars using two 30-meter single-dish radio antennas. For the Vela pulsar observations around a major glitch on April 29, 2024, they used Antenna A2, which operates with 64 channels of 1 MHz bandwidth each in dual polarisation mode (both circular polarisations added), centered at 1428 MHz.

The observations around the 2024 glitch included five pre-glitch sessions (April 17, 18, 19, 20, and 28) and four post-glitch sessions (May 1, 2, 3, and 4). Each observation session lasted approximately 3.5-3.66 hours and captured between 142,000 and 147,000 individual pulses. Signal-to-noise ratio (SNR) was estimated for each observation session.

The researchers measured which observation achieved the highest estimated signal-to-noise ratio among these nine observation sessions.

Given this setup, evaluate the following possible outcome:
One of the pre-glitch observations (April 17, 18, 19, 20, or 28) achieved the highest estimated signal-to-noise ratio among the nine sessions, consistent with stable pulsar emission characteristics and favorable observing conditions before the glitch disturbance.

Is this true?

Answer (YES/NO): YES